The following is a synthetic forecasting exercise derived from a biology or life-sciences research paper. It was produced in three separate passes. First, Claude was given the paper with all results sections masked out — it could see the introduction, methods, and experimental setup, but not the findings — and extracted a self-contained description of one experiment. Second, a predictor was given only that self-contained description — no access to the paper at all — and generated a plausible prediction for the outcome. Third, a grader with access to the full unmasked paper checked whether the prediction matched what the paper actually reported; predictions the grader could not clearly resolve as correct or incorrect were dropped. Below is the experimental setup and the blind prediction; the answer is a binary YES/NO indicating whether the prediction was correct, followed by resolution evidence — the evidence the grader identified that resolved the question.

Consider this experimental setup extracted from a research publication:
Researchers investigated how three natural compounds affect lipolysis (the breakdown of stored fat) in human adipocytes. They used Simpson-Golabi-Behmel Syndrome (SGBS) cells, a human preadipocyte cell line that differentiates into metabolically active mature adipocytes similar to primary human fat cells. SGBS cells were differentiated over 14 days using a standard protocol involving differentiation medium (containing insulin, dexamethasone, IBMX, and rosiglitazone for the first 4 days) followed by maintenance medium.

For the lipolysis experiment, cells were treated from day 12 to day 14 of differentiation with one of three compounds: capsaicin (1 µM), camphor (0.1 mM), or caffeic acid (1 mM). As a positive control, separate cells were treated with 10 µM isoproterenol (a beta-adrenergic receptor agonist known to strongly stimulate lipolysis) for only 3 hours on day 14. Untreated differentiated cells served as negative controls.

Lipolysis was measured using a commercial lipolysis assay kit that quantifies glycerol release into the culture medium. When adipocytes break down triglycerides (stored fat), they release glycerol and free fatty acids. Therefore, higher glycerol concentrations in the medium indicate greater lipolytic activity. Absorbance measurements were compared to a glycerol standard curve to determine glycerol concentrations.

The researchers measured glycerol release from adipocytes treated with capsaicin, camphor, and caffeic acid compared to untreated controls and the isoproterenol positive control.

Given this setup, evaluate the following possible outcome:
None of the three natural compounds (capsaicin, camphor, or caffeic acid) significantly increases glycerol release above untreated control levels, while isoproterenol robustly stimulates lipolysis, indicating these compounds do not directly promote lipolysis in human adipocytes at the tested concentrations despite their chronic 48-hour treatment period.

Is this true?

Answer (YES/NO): NO